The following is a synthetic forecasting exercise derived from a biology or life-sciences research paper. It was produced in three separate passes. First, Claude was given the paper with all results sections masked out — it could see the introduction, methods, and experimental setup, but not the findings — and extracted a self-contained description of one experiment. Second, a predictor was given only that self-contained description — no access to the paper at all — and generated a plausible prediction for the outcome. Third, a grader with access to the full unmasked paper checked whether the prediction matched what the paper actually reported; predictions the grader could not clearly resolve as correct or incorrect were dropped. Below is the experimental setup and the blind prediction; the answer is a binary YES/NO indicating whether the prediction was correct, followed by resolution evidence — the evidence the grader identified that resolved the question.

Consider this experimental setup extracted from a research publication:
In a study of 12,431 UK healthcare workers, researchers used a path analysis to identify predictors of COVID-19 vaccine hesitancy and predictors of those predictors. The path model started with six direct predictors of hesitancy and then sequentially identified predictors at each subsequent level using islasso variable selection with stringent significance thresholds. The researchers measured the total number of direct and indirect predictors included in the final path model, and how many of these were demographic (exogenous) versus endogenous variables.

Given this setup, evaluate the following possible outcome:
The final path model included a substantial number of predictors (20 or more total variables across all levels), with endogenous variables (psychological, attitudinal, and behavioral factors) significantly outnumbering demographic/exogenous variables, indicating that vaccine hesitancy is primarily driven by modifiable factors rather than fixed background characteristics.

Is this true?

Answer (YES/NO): YES